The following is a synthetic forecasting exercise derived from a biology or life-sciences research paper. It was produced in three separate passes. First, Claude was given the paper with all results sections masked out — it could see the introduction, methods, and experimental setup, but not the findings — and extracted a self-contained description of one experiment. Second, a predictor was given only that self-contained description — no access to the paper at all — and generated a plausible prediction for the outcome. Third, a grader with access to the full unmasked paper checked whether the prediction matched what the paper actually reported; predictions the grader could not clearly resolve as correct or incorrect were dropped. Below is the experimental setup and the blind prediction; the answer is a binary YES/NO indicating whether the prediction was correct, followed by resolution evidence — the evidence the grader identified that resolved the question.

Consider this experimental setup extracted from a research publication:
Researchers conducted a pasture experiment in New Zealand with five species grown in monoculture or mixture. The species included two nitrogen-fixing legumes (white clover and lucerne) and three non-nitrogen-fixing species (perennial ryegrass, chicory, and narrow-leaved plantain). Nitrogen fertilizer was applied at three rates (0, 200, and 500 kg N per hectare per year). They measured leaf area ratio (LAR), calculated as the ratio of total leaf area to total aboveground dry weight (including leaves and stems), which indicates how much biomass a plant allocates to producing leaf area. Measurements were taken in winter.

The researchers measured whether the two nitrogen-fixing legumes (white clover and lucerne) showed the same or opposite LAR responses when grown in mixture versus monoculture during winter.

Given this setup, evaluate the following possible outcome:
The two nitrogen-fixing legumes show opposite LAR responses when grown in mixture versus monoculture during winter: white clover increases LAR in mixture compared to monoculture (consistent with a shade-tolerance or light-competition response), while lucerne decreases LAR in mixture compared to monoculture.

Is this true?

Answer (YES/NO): YES